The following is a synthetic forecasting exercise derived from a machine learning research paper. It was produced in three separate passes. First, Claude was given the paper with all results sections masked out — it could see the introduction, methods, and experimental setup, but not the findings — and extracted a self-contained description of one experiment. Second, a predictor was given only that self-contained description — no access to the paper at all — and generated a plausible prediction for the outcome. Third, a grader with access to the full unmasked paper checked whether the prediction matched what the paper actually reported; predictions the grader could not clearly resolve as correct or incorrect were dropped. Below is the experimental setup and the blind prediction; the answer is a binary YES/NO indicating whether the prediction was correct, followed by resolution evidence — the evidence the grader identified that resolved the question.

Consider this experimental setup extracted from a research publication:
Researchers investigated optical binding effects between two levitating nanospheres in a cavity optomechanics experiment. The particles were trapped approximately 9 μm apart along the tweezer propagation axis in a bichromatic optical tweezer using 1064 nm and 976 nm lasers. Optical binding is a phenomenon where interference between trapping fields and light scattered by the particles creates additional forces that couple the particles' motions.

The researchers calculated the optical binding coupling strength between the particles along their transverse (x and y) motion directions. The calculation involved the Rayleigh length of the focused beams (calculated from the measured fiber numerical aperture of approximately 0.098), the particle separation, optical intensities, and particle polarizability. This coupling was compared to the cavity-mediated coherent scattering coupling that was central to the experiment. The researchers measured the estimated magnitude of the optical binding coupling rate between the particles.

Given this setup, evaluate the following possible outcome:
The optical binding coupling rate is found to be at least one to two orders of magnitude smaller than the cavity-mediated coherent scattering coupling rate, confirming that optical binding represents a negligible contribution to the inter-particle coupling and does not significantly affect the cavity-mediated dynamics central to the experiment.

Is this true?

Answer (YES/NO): YES